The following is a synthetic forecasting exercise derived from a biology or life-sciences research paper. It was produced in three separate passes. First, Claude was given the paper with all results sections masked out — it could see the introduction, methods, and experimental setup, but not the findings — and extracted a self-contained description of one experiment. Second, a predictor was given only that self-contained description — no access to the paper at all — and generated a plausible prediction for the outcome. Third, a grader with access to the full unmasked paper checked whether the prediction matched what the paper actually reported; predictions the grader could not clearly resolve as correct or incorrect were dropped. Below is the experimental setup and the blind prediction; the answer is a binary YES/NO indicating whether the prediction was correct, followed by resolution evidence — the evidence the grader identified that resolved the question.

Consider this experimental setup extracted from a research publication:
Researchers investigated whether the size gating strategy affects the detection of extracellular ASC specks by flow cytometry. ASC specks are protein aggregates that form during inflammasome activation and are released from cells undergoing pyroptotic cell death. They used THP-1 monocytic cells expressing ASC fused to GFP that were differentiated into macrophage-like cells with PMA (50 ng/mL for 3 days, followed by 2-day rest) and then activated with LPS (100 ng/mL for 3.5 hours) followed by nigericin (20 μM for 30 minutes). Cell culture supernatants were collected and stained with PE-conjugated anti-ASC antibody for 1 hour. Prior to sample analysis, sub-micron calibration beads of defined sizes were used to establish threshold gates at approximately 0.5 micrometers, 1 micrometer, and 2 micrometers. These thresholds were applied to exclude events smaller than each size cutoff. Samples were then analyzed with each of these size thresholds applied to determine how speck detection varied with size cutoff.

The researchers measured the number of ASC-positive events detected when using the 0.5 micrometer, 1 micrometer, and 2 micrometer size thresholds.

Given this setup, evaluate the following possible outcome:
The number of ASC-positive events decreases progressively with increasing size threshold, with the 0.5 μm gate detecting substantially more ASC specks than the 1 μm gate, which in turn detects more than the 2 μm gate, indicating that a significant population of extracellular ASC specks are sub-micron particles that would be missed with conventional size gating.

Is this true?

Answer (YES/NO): NO